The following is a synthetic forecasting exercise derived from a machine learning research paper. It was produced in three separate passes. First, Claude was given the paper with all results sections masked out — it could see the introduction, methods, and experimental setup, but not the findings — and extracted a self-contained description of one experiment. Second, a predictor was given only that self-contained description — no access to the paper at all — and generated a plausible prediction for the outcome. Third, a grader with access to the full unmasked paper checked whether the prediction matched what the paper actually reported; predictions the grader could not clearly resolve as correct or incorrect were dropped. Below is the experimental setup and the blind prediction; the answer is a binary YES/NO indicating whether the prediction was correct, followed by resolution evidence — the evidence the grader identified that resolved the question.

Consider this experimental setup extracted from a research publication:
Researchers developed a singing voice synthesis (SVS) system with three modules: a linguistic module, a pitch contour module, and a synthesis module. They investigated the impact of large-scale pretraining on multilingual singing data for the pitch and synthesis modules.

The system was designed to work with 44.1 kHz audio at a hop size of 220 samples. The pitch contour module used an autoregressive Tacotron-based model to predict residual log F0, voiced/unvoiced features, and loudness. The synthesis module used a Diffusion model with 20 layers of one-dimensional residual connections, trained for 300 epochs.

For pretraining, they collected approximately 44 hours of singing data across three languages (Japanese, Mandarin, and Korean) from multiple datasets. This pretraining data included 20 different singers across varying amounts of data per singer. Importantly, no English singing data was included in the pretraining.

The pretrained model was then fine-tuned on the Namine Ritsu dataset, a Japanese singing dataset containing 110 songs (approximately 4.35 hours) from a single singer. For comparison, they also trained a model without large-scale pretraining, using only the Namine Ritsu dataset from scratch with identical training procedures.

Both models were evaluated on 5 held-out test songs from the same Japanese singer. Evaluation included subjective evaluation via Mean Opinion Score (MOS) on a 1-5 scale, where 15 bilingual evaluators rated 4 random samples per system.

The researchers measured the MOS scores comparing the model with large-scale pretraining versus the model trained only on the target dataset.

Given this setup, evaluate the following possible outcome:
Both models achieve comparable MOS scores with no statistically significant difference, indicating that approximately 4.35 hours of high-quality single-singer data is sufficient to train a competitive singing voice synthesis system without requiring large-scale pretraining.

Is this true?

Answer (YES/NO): NO